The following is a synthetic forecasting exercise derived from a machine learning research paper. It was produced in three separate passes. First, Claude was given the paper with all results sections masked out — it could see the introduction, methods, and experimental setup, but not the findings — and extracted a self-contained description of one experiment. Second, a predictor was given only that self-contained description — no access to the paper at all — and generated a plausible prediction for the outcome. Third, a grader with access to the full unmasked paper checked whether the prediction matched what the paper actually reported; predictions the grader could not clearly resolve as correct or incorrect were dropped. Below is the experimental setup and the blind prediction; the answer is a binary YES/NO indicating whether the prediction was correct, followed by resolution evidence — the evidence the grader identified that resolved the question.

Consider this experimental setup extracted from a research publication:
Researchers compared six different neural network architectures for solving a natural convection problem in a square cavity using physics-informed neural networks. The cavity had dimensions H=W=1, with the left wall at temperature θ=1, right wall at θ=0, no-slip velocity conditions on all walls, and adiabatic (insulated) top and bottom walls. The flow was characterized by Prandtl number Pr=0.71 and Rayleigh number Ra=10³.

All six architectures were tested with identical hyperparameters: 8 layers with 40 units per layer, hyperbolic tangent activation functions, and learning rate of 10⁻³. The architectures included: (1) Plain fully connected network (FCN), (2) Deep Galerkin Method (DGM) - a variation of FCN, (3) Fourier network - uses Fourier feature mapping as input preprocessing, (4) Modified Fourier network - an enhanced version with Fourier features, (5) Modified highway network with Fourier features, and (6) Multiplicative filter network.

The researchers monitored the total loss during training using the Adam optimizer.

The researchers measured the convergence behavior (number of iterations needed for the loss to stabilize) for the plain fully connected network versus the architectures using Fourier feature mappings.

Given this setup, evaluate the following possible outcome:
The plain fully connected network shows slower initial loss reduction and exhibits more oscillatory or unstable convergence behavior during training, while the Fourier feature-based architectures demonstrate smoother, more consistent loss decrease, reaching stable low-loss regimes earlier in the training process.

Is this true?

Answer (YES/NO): NO